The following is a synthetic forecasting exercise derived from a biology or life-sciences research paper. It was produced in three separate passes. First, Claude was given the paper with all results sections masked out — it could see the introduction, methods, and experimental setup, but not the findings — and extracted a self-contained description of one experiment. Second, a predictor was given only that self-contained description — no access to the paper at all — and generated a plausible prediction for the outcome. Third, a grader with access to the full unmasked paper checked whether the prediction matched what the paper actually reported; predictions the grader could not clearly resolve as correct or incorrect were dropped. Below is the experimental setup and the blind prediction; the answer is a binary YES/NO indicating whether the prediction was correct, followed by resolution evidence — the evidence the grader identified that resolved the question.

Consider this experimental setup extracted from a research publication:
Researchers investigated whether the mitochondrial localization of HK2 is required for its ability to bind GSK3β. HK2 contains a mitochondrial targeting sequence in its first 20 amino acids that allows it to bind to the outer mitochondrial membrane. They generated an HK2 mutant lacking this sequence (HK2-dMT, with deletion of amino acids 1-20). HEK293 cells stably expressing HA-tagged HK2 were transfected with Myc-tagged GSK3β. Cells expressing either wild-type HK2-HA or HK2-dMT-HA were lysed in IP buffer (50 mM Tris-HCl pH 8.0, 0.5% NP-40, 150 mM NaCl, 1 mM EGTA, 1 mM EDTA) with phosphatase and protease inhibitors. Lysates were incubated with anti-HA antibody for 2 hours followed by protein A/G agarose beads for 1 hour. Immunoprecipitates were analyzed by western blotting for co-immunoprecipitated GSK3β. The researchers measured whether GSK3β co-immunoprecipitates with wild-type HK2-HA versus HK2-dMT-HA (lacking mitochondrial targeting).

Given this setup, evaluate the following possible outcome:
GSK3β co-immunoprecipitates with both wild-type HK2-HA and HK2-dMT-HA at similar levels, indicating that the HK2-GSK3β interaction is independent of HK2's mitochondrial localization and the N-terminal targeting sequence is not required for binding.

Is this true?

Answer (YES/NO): YES